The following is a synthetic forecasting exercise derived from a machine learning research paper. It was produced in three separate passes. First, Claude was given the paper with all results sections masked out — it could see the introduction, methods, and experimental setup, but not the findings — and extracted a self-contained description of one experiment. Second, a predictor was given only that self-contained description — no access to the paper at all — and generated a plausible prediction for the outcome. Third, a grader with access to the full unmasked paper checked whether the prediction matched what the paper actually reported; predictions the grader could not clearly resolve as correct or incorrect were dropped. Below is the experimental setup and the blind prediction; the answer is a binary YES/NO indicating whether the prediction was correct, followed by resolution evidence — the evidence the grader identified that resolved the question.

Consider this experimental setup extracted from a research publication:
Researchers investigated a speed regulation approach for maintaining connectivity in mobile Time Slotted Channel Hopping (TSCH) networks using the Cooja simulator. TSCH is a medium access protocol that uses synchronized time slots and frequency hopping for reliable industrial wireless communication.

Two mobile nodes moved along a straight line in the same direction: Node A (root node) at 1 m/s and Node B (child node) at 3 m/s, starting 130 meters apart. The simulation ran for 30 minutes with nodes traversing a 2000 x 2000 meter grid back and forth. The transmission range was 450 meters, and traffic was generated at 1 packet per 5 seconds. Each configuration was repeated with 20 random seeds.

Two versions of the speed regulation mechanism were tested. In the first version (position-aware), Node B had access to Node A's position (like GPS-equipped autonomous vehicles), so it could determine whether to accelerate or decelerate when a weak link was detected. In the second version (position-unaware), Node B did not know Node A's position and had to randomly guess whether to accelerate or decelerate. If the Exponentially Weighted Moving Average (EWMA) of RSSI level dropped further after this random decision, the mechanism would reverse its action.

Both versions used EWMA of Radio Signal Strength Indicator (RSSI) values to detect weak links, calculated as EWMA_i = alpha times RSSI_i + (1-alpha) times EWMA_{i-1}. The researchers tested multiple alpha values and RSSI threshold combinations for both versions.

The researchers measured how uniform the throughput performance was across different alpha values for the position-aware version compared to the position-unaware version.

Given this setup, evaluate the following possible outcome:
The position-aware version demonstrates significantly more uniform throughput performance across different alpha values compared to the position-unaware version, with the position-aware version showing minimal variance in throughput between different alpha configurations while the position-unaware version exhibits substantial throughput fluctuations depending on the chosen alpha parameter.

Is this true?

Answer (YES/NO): YES